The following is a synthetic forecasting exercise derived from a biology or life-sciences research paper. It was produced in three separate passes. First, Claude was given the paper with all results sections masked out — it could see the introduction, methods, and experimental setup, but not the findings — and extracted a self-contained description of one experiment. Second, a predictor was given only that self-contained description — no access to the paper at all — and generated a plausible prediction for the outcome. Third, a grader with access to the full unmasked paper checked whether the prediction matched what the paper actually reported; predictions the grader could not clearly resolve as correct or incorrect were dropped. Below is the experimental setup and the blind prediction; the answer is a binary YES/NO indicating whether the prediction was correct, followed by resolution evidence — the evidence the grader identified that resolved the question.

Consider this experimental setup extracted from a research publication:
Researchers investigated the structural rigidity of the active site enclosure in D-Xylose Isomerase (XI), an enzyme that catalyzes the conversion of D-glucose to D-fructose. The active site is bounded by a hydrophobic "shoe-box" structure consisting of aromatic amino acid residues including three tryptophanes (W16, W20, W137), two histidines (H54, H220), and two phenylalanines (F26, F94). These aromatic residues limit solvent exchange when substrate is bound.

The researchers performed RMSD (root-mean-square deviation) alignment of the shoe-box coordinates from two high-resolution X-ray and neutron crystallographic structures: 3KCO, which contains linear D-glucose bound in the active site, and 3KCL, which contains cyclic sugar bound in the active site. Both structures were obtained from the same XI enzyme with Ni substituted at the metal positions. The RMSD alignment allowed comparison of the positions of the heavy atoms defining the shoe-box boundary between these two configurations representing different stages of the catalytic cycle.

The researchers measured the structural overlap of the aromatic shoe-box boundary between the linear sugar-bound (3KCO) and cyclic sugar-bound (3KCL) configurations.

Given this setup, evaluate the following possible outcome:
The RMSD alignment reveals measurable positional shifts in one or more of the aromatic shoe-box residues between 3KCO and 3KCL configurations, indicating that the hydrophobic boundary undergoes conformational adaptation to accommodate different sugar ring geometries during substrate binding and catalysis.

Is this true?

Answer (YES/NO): NO